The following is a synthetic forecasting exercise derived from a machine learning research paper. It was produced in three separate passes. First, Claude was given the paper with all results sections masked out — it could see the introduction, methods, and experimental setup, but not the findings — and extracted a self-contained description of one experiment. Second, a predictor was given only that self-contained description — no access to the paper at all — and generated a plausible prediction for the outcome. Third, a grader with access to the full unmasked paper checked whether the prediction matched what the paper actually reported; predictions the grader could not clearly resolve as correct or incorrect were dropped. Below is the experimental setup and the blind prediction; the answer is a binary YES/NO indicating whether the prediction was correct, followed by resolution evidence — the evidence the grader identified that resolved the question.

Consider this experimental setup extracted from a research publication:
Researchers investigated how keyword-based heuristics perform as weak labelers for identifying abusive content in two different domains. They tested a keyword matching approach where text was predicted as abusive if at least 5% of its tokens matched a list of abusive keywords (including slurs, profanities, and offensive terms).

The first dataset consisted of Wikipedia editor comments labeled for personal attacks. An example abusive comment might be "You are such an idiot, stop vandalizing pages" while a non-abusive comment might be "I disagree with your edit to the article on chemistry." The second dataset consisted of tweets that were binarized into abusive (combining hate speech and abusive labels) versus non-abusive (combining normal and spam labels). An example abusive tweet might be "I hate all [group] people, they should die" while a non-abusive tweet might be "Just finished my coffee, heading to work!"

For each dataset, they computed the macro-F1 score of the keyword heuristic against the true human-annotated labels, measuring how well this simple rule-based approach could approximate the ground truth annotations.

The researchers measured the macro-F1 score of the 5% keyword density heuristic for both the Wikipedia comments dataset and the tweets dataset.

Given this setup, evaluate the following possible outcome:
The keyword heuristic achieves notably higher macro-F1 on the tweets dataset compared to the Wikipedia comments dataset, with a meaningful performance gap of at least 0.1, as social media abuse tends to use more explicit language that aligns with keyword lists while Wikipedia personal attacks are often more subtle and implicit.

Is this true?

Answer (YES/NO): YES